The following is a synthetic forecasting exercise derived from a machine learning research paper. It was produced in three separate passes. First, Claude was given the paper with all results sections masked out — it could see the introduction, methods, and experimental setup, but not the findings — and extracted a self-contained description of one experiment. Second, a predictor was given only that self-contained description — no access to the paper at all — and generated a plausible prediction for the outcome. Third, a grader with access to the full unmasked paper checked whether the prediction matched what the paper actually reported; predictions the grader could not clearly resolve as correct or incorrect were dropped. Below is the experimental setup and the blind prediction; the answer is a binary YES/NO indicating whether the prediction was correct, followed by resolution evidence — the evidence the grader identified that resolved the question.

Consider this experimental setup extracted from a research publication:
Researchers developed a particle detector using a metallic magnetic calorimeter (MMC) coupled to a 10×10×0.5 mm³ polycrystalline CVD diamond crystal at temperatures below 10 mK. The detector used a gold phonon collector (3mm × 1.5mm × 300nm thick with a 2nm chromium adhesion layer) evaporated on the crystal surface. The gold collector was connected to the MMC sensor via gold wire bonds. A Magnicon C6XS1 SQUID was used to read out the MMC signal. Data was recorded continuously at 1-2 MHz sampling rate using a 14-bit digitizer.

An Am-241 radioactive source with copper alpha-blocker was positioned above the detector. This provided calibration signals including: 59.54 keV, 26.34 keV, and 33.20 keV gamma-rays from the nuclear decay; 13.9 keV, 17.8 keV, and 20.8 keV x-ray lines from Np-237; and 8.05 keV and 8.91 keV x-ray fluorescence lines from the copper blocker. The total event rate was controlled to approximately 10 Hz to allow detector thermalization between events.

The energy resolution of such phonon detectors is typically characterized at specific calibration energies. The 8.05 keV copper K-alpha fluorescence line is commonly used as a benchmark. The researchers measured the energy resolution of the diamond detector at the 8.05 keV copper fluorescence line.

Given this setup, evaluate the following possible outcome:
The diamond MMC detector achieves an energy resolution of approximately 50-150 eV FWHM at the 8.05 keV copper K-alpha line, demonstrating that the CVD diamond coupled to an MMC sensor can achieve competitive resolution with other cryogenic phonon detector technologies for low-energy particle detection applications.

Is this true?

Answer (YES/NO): YES